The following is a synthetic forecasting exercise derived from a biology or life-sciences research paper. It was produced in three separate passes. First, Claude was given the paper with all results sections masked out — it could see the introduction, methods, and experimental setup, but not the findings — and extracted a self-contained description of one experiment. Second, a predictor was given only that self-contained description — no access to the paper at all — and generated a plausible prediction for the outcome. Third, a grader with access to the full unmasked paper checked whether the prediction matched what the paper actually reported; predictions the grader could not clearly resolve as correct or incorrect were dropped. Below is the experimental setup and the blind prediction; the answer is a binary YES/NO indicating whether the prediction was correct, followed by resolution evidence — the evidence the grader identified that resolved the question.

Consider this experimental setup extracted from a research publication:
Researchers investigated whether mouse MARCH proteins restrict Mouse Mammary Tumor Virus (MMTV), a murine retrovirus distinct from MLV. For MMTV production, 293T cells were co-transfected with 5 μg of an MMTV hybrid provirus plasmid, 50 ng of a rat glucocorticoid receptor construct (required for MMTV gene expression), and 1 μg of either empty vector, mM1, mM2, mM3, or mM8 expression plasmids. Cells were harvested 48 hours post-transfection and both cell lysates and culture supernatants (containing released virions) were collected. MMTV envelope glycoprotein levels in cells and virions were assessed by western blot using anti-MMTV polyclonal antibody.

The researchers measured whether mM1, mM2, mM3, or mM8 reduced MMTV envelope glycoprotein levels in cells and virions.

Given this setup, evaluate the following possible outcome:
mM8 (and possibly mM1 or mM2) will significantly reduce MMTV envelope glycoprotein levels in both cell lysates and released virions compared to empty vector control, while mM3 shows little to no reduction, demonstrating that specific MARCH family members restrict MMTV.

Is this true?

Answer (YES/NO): NO